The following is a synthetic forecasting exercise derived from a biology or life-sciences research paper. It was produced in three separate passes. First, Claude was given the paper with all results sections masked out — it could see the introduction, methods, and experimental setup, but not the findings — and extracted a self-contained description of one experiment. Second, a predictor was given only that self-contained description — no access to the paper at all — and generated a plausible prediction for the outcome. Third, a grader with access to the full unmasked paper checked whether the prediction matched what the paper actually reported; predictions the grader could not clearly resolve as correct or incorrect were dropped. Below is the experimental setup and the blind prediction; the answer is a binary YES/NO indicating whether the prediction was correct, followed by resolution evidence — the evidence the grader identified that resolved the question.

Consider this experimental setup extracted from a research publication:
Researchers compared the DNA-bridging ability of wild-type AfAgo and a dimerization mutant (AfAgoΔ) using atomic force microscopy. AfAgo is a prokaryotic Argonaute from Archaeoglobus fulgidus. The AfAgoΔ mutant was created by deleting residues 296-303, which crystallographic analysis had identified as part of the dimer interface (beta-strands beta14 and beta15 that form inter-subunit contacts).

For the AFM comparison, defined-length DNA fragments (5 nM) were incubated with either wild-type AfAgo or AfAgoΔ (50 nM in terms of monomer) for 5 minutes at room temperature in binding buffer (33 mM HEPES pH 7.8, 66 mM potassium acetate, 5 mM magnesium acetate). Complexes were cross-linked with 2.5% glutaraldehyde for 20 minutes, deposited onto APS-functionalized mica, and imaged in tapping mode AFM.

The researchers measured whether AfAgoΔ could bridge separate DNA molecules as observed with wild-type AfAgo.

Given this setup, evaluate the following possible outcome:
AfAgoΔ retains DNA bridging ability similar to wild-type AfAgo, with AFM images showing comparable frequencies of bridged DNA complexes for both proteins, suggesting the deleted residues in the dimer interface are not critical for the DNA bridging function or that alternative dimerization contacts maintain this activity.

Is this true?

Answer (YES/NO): NO